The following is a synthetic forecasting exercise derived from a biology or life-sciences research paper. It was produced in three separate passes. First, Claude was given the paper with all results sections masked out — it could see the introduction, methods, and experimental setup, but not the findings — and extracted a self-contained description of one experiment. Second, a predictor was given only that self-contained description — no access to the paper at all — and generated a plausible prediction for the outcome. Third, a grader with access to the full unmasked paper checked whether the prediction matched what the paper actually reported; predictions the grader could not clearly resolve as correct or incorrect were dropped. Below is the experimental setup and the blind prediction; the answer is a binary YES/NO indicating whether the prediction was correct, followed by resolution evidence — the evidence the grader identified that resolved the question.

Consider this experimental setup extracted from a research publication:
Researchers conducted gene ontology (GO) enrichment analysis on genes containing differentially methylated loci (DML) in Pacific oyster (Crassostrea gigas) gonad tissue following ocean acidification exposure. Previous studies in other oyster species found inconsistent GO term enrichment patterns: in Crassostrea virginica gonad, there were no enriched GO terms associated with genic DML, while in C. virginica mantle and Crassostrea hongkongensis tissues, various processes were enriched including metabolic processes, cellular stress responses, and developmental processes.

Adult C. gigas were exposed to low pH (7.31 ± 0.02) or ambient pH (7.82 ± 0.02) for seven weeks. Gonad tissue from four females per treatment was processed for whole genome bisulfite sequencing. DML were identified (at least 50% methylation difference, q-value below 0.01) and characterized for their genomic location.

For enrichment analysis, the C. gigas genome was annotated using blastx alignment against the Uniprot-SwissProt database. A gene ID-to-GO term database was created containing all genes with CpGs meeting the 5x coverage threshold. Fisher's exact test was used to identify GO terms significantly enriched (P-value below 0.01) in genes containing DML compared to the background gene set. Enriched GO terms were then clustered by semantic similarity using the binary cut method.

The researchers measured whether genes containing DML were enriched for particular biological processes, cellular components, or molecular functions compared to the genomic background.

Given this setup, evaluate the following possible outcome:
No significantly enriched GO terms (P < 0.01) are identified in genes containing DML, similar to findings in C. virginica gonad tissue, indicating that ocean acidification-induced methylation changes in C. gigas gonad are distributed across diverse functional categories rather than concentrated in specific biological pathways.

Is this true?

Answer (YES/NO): NO